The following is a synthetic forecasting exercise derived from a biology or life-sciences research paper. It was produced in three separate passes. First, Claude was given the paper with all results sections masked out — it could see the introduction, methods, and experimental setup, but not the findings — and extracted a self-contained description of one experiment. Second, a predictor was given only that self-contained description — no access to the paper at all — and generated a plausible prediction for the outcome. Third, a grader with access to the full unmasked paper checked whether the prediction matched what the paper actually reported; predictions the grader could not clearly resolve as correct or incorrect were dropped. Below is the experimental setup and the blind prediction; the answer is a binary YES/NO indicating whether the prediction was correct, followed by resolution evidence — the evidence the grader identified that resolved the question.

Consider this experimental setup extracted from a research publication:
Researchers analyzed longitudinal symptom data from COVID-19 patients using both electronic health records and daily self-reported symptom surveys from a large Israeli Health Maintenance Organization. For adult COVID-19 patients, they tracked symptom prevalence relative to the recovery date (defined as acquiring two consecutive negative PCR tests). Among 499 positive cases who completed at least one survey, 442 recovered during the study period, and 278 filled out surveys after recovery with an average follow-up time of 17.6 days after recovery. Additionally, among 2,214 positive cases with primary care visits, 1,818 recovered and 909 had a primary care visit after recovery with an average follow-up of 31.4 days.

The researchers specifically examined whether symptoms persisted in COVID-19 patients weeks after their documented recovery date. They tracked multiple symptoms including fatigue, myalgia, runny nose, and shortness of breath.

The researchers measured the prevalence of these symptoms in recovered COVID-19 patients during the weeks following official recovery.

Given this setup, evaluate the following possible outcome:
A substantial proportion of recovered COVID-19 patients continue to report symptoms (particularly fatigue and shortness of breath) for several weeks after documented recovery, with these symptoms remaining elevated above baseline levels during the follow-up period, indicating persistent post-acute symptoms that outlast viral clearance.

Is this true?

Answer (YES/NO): YES